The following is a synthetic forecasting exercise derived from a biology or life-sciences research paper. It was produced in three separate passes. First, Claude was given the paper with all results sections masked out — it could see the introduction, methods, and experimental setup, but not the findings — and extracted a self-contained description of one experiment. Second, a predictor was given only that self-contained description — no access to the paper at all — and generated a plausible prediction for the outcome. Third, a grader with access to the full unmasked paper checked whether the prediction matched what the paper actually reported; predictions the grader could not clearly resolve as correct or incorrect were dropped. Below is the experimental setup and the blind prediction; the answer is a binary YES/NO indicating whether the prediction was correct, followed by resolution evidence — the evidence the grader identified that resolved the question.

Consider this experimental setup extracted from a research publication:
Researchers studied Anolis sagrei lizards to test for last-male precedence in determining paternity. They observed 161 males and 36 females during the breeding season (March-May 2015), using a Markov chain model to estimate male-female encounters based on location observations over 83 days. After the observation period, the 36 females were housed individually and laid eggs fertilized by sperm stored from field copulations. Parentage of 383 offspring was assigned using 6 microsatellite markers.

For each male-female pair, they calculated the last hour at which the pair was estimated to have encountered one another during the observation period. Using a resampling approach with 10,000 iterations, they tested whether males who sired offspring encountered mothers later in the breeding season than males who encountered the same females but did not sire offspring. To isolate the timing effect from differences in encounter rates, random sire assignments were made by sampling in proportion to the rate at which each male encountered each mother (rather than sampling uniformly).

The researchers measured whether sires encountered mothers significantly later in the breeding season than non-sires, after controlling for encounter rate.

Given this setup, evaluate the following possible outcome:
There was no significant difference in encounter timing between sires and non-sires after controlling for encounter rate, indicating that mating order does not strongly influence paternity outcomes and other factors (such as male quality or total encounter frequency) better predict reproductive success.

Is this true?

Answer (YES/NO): NO